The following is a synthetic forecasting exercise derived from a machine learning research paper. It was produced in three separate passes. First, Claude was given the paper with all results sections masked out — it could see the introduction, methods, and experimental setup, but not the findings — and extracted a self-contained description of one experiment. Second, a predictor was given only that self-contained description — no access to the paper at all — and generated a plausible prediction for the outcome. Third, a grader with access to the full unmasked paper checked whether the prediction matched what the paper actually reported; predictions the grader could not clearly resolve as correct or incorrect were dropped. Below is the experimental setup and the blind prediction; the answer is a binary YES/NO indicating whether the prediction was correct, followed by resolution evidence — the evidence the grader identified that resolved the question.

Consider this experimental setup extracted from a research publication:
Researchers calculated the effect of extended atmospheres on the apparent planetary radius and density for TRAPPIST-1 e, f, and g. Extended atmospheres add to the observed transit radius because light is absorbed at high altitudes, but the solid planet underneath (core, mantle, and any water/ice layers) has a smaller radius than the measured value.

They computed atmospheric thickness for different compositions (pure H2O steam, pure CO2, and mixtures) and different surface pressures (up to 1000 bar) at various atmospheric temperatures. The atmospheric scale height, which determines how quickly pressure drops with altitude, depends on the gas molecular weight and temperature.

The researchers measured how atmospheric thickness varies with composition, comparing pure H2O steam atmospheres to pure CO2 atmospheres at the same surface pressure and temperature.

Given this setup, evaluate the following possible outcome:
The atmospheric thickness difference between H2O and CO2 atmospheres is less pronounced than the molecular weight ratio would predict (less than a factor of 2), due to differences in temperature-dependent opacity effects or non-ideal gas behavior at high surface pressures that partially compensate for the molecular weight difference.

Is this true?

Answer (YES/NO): NO